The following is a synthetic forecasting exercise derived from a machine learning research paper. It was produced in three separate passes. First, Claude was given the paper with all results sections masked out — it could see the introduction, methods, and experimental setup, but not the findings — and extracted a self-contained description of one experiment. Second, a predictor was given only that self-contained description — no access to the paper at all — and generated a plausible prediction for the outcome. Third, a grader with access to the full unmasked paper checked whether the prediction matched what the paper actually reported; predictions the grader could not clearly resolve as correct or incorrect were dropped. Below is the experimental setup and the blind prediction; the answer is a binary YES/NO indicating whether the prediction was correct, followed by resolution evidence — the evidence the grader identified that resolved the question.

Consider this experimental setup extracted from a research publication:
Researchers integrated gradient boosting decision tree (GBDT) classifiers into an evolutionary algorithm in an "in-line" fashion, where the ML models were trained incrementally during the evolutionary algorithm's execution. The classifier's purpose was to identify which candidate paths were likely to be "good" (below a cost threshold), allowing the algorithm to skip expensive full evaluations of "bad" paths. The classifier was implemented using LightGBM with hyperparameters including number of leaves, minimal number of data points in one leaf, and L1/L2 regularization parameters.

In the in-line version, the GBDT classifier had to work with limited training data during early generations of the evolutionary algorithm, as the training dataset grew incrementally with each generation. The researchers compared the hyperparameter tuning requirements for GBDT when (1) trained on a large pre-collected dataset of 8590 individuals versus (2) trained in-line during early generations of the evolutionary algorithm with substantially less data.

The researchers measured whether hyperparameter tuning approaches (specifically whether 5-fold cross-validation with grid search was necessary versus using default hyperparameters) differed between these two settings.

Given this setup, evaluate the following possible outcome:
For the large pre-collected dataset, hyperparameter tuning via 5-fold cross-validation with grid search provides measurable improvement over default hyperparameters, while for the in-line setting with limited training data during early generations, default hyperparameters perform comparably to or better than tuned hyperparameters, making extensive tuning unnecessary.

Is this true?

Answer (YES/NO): NO